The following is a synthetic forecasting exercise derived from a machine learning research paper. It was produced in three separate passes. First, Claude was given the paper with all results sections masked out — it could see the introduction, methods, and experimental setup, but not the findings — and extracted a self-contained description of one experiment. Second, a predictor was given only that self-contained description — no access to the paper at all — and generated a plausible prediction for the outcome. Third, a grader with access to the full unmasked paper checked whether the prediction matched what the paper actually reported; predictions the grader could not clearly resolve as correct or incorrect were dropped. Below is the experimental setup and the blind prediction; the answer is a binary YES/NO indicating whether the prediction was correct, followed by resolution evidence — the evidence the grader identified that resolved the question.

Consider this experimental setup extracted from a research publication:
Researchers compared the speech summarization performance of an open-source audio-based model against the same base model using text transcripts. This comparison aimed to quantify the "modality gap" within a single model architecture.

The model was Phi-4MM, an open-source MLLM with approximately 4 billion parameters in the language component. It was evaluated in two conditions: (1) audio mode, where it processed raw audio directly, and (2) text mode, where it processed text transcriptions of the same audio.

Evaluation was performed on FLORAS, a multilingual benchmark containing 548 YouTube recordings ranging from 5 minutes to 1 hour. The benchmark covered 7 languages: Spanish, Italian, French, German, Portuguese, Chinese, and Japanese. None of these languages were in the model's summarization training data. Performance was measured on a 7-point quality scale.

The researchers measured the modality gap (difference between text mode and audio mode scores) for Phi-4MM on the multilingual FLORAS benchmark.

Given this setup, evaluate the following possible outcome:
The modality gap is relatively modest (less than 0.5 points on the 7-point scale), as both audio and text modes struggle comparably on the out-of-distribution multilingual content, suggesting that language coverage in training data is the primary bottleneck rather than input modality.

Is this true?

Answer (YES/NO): YES